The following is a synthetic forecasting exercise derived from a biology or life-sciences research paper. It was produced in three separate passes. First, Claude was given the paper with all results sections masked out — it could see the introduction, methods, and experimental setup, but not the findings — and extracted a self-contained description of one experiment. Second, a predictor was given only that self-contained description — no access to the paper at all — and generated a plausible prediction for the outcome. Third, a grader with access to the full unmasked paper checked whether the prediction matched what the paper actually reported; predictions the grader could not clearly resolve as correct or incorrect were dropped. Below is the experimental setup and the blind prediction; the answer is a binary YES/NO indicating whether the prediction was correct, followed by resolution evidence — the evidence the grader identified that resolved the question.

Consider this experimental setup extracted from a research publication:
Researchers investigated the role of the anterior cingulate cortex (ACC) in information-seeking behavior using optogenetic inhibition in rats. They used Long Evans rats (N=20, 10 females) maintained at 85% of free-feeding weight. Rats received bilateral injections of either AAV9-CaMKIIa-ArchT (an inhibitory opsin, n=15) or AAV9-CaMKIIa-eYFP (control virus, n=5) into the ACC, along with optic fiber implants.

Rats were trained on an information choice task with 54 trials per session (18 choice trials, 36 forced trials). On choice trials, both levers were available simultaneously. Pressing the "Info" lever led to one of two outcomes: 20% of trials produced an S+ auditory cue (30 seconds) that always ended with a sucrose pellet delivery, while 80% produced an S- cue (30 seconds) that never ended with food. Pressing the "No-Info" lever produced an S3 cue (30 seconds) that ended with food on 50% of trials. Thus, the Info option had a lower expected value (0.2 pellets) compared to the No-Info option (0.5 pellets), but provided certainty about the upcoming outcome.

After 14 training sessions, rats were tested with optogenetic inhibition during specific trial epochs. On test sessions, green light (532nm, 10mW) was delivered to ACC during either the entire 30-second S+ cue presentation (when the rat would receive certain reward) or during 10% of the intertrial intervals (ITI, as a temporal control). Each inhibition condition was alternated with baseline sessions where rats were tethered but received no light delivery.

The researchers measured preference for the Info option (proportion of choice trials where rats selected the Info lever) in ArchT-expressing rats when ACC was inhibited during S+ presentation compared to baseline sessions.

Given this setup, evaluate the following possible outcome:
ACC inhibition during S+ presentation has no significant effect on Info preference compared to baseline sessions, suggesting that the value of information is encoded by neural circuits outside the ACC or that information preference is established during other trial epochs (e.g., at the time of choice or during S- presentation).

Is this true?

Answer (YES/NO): YES